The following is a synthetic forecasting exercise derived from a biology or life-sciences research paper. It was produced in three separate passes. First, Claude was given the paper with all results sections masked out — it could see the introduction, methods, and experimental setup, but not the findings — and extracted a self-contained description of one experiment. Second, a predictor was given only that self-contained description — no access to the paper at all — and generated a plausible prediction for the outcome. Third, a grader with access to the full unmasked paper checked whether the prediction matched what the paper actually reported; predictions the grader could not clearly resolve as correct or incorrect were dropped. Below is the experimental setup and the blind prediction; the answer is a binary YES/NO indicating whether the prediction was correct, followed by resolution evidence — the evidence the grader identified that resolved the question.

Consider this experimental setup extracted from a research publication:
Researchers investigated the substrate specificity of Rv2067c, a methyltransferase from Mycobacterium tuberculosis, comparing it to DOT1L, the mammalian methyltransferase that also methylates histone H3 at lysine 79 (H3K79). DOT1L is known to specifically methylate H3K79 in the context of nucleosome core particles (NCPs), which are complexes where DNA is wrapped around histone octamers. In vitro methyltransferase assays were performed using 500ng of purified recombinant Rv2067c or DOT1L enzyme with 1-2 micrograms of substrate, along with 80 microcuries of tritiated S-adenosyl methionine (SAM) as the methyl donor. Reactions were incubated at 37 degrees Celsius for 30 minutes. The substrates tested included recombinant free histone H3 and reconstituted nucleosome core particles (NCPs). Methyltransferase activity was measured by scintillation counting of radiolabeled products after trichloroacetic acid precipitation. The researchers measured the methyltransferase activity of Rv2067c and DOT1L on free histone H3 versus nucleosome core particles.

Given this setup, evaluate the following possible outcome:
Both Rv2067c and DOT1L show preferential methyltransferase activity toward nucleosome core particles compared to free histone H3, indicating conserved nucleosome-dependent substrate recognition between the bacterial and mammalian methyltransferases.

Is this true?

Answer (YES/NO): NO